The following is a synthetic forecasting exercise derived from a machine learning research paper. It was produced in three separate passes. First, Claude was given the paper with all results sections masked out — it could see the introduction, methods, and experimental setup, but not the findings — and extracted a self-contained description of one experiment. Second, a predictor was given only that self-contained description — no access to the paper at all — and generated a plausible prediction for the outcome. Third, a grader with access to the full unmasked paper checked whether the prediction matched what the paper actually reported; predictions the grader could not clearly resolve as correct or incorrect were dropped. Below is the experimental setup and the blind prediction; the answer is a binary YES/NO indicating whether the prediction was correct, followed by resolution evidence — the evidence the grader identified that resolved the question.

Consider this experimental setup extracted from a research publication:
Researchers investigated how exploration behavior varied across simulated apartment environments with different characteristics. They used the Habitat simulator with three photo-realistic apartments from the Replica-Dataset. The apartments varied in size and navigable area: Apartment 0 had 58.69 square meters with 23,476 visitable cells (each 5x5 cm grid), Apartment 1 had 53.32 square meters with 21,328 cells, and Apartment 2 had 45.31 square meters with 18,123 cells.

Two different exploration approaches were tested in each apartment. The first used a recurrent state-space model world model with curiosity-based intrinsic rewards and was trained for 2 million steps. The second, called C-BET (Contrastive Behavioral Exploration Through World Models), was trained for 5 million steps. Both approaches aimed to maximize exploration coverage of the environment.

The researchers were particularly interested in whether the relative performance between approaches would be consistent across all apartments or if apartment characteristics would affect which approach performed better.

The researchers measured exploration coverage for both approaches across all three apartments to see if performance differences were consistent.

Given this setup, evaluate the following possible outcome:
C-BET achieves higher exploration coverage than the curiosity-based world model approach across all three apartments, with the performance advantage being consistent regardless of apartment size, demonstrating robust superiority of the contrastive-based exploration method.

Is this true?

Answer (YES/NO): NO